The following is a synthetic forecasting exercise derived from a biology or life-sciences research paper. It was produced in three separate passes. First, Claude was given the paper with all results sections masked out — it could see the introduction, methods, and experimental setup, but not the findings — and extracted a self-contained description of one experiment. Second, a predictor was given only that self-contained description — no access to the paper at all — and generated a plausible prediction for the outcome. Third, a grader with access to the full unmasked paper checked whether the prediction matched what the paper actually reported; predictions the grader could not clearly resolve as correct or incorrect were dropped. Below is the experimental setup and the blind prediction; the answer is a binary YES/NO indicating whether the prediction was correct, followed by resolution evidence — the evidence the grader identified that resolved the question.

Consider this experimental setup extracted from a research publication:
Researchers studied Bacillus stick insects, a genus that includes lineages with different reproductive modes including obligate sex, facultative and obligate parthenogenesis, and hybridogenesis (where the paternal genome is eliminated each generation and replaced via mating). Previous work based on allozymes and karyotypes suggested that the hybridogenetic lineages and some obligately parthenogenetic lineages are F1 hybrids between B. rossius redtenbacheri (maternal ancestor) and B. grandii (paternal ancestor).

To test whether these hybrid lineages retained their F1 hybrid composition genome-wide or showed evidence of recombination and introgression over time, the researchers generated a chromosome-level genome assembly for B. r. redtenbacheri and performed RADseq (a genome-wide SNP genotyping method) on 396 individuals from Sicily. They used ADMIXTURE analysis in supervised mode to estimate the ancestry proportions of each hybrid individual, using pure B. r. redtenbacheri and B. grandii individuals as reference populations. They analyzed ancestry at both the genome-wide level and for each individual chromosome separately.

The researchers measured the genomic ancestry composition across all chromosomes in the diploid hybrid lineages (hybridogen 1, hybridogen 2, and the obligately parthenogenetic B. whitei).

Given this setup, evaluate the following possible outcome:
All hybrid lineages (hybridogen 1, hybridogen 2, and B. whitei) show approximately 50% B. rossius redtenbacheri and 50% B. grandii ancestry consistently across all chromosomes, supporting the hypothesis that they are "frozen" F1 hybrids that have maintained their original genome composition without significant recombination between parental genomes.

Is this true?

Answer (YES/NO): YES